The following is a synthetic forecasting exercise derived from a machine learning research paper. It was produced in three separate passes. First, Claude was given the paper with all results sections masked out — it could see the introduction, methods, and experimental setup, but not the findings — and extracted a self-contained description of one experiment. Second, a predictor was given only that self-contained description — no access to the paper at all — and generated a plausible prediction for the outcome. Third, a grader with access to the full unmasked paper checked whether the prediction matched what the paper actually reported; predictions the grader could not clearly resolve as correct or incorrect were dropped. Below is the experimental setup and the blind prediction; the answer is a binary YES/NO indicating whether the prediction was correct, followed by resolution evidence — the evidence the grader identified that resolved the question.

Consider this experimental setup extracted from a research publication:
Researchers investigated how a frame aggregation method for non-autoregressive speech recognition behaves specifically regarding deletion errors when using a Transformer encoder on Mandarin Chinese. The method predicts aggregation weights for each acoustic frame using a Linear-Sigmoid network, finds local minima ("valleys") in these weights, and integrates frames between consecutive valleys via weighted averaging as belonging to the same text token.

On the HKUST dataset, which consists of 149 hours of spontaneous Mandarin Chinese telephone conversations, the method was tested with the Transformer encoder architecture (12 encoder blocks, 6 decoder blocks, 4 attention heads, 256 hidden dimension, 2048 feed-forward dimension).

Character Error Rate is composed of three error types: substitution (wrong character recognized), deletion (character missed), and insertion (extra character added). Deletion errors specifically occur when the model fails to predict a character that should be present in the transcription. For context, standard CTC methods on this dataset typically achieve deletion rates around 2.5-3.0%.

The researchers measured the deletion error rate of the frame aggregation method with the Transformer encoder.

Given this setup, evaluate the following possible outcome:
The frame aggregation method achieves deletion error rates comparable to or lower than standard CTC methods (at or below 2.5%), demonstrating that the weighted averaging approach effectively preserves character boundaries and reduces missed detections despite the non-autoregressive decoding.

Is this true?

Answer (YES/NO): NO